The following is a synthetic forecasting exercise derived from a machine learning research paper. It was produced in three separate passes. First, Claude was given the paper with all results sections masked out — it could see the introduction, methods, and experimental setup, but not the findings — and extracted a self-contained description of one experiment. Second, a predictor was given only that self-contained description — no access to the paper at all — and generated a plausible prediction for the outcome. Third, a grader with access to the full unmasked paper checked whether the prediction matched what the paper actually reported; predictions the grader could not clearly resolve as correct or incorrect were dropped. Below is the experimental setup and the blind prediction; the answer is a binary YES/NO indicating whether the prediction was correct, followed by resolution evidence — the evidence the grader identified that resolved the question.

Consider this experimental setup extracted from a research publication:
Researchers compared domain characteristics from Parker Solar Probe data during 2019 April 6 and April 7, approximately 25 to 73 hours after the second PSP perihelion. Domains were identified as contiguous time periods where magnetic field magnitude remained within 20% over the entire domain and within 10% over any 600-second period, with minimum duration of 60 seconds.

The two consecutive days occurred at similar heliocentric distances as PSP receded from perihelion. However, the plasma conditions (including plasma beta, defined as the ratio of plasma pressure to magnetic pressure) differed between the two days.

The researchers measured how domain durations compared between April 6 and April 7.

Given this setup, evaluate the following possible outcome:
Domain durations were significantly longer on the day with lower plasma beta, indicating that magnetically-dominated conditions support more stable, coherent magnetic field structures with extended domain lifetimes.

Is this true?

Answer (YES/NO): YES